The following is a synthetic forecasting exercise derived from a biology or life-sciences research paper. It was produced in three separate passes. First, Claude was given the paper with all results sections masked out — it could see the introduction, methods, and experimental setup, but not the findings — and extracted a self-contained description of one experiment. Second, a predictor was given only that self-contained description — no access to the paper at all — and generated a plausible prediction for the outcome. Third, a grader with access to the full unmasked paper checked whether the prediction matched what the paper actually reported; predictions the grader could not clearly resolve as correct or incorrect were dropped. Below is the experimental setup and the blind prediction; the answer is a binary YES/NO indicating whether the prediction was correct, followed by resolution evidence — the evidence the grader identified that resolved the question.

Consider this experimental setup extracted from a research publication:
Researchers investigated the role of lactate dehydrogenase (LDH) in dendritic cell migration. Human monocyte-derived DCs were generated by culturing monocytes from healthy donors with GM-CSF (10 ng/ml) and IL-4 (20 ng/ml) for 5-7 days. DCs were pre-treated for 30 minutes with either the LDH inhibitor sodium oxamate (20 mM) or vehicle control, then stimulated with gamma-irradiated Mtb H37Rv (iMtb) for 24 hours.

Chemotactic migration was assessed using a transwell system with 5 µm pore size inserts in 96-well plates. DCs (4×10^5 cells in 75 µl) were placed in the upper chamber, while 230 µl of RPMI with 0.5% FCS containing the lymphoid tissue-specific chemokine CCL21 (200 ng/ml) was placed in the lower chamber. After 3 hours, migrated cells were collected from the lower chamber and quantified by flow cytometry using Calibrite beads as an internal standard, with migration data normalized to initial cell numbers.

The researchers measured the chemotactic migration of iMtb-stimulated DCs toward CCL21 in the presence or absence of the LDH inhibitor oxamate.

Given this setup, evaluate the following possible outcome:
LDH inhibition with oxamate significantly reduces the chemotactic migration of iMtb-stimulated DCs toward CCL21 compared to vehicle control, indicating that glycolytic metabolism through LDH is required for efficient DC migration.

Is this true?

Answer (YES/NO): YES